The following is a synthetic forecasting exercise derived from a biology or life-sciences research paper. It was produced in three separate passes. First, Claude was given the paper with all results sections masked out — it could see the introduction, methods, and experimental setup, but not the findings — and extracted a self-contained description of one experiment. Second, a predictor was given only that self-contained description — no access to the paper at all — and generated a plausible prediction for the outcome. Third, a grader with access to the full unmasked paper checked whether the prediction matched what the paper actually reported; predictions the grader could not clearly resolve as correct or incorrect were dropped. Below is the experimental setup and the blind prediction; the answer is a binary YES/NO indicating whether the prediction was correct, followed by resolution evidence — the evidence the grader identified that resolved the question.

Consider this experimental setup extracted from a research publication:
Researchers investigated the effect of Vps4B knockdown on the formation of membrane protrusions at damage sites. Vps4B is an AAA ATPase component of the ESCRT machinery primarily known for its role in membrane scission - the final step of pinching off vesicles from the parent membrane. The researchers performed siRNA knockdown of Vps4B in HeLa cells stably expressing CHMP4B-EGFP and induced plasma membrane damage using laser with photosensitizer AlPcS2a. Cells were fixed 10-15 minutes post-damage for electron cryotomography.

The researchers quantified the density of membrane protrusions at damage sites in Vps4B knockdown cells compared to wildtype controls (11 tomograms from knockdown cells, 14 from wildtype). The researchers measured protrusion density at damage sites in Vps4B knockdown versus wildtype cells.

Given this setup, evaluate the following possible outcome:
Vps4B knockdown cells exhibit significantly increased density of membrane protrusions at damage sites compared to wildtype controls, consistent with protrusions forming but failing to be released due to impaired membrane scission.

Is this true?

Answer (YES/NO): NO